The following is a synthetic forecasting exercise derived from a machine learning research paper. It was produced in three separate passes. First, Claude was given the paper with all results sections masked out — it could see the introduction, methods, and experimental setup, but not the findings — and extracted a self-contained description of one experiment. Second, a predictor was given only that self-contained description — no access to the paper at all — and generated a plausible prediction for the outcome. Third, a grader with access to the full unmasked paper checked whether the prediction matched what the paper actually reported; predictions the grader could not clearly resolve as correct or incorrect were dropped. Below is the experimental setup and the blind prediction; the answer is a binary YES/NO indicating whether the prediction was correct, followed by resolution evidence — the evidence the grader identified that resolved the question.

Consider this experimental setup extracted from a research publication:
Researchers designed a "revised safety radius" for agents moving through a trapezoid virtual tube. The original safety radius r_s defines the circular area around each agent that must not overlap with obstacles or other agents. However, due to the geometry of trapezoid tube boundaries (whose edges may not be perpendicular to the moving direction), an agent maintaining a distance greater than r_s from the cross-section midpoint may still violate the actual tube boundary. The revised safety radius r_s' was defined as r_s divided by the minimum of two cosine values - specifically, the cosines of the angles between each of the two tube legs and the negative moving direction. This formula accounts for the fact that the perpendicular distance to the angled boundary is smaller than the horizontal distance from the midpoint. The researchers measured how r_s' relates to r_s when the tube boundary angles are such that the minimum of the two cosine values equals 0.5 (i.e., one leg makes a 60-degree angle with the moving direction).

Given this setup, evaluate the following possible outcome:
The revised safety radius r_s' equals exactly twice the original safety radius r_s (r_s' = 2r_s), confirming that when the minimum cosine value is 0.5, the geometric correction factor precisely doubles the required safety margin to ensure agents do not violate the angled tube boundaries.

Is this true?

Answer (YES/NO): YES